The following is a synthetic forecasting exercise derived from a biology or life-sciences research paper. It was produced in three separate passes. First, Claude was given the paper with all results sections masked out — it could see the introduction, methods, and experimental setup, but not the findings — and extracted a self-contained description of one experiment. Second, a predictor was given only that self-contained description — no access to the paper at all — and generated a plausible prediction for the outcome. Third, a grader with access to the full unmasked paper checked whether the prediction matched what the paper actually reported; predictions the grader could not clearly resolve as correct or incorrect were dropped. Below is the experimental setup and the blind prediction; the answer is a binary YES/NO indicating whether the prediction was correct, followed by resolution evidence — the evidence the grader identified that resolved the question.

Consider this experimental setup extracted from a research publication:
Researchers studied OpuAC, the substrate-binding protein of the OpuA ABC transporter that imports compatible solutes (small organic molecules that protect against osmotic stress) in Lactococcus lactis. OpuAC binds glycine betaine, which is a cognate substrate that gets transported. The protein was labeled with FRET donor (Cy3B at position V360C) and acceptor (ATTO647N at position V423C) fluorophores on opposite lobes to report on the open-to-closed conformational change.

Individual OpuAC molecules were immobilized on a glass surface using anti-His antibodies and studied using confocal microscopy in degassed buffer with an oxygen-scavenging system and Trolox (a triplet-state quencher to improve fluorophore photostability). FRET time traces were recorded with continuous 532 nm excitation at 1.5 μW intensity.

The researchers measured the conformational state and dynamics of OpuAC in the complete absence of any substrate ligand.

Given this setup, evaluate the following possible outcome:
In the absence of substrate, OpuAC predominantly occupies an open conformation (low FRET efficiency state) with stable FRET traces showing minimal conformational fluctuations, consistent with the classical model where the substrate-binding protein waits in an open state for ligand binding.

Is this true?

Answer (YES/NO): YES